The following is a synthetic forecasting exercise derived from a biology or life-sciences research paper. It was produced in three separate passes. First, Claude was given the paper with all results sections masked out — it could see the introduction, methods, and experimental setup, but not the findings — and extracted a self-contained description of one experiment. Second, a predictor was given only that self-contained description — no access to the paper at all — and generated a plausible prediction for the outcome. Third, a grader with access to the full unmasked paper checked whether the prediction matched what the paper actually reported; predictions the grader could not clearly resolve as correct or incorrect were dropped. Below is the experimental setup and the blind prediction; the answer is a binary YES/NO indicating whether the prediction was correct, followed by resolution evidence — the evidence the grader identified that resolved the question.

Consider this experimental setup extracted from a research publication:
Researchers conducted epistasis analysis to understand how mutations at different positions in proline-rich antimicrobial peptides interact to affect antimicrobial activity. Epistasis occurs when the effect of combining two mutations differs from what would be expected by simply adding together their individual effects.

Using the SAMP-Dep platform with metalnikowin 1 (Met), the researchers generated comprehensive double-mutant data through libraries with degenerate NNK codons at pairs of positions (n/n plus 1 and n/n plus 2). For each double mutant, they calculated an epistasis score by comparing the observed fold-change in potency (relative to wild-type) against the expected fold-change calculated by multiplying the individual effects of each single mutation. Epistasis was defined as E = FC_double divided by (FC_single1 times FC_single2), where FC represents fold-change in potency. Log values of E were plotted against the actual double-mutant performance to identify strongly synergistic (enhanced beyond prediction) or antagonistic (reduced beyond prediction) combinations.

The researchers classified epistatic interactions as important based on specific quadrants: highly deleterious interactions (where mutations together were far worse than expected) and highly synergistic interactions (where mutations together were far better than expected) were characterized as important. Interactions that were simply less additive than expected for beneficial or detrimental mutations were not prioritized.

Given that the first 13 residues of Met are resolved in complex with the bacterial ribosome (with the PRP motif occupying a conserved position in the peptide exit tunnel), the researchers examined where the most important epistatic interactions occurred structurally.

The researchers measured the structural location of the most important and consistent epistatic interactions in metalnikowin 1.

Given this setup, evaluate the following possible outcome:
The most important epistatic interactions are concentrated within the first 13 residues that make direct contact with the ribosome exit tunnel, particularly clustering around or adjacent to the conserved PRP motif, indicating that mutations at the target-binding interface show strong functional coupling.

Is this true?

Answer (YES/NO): YES